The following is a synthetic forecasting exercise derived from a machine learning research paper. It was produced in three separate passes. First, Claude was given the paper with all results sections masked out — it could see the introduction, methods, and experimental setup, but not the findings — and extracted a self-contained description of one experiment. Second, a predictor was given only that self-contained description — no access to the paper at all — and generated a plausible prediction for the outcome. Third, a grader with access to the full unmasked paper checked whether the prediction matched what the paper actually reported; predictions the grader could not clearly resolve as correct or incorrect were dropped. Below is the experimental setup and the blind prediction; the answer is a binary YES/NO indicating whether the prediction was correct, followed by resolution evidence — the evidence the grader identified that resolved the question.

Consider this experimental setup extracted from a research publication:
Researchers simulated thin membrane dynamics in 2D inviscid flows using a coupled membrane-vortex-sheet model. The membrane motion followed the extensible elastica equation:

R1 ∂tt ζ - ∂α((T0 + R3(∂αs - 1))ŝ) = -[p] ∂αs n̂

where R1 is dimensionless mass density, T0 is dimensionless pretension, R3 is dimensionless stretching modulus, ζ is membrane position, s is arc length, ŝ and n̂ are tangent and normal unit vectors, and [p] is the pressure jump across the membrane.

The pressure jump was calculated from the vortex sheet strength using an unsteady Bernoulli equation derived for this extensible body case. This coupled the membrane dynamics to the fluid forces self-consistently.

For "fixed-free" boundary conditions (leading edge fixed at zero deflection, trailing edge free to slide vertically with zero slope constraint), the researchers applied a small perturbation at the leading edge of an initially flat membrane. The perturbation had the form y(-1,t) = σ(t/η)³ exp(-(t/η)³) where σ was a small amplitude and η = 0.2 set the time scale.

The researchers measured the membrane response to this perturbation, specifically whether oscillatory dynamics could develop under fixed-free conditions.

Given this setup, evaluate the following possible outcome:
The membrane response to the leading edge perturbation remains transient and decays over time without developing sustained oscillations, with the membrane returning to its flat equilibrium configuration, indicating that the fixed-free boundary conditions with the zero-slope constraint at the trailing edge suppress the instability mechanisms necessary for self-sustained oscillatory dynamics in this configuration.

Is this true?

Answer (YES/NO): NO